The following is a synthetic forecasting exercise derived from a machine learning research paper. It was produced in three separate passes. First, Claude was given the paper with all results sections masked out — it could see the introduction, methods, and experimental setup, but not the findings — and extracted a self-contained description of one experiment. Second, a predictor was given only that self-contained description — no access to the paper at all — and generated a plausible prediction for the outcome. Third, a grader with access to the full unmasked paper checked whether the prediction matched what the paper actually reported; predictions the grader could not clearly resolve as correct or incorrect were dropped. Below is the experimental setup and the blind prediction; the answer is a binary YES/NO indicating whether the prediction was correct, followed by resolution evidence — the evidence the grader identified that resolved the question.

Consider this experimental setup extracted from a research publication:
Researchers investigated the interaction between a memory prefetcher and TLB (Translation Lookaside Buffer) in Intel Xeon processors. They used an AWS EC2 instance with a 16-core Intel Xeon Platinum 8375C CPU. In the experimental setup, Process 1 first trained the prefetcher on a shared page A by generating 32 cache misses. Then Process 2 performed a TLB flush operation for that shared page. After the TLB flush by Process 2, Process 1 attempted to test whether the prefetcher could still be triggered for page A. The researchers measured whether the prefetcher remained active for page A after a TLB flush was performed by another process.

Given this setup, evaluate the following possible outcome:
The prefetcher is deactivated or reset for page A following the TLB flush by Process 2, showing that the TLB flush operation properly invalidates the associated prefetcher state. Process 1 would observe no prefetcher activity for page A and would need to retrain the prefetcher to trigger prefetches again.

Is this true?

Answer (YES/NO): YES